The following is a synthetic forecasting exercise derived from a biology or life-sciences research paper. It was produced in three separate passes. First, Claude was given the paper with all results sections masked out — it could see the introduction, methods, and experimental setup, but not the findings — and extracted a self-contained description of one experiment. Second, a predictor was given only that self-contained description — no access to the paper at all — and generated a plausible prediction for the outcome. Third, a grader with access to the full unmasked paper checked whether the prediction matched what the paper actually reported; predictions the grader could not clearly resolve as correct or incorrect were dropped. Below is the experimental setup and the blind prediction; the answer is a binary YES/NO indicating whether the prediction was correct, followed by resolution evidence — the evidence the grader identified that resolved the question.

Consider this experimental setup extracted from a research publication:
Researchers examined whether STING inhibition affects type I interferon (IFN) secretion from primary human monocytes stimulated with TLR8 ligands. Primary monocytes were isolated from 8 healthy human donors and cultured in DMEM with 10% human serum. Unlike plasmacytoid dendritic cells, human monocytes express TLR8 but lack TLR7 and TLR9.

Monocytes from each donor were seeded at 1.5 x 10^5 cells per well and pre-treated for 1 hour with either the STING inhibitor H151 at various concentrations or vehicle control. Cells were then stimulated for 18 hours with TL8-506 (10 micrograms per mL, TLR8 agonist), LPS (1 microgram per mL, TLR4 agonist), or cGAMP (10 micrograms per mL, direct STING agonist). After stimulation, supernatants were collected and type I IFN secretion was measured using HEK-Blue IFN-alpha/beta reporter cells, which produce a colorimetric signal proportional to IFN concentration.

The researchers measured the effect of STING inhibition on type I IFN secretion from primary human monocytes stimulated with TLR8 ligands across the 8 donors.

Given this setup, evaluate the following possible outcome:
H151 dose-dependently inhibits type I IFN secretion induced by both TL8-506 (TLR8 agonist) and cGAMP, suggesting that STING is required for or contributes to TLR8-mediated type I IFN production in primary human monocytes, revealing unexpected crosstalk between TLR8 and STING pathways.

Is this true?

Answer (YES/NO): YES